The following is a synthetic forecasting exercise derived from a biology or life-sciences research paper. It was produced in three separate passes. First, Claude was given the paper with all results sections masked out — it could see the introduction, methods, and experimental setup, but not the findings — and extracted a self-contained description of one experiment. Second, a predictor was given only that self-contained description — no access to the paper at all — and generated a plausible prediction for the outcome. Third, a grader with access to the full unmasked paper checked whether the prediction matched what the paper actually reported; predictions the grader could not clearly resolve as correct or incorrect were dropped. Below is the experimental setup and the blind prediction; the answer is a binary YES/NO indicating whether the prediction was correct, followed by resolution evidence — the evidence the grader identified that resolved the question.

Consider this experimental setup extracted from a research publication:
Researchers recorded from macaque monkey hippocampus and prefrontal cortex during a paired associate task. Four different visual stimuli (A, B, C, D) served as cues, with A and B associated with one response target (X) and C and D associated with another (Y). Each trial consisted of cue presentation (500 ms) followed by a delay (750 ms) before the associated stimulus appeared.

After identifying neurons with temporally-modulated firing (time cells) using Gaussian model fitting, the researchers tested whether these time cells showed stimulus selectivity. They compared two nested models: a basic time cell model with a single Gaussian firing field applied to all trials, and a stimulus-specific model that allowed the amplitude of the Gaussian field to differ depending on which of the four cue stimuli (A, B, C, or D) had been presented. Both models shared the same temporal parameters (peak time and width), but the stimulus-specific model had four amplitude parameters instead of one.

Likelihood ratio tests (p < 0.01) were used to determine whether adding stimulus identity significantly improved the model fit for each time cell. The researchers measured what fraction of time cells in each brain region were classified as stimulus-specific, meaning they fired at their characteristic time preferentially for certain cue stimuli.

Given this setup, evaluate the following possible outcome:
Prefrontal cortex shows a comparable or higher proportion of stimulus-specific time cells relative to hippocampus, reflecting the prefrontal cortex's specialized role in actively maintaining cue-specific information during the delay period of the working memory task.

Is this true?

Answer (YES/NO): NO